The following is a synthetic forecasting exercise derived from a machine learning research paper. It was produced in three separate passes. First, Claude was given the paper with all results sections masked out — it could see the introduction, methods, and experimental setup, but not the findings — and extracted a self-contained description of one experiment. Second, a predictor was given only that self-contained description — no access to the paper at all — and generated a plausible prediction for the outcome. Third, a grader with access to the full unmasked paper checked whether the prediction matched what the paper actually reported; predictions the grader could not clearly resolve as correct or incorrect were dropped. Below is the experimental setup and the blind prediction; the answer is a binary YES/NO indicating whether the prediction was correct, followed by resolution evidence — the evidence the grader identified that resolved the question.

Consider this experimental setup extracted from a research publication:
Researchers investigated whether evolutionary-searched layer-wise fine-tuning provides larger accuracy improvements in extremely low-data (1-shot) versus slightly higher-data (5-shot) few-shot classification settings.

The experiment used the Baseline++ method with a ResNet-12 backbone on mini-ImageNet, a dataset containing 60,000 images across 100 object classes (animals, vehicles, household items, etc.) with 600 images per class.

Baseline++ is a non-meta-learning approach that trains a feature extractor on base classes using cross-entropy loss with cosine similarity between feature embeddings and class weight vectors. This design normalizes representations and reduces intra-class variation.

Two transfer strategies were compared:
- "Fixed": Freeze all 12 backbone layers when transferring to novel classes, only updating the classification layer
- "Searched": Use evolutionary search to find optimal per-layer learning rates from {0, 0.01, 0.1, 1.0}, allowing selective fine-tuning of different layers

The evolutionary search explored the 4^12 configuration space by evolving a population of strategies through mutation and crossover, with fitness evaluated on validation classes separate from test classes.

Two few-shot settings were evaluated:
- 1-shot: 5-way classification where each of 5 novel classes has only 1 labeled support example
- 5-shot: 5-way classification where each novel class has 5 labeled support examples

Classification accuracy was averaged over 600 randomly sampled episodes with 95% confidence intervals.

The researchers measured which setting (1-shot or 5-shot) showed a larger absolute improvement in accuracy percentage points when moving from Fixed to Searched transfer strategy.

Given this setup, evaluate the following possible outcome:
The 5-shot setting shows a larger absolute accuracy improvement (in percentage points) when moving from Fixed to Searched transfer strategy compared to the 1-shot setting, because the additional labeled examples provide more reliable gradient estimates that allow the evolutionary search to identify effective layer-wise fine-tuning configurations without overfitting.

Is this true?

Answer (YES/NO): NO